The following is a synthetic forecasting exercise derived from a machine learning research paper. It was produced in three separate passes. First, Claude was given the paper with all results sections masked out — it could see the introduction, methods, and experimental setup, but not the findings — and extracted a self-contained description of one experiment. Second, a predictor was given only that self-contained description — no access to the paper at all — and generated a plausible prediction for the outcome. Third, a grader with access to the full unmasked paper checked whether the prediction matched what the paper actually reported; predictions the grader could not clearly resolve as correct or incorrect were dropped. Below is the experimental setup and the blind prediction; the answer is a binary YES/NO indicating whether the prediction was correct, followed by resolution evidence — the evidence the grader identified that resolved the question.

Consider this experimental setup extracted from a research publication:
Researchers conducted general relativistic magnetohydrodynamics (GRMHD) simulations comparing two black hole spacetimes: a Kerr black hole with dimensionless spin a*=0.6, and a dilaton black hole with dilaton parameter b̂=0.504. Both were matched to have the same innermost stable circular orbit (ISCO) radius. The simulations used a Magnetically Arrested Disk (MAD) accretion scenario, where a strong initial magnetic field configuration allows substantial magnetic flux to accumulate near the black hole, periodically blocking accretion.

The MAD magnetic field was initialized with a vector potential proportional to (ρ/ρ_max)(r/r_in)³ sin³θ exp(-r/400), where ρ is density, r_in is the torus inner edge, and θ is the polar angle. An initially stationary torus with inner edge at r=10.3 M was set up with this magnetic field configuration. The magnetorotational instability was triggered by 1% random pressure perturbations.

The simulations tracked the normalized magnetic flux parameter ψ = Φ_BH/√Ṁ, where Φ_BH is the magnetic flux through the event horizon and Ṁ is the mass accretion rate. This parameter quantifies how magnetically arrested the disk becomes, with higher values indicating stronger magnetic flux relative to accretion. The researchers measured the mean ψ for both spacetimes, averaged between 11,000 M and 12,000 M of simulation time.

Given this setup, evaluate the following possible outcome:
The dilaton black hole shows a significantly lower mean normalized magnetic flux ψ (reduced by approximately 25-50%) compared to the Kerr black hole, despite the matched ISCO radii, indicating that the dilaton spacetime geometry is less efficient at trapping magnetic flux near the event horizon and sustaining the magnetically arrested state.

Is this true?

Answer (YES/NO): NO